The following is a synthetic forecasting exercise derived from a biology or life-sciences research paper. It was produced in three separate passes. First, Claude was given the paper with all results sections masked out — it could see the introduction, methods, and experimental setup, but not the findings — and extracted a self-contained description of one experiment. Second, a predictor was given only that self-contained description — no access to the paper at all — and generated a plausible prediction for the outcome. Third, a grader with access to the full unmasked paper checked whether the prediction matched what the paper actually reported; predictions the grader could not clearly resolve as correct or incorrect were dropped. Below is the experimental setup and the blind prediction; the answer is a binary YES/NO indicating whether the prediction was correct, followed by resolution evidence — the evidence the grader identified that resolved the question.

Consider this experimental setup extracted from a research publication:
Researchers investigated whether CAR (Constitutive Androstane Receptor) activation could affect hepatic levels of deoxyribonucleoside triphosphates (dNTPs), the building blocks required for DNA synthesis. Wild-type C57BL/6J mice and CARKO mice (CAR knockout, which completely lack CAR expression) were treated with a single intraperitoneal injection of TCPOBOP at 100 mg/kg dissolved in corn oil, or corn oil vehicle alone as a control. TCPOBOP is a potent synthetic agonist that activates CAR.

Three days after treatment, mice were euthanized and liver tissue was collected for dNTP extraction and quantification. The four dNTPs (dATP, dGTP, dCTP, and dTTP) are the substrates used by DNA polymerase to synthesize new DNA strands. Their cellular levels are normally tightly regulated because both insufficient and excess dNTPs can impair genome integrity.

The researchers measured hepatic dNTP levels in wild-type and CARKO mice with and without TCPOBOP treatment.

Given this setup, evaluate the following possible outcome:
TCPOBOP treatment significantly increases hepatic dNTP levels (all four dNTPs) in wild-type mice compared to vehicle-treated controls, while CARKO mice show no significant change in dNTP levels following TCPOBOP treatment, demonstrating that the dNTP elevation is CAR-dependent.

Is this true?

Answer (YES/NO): NO